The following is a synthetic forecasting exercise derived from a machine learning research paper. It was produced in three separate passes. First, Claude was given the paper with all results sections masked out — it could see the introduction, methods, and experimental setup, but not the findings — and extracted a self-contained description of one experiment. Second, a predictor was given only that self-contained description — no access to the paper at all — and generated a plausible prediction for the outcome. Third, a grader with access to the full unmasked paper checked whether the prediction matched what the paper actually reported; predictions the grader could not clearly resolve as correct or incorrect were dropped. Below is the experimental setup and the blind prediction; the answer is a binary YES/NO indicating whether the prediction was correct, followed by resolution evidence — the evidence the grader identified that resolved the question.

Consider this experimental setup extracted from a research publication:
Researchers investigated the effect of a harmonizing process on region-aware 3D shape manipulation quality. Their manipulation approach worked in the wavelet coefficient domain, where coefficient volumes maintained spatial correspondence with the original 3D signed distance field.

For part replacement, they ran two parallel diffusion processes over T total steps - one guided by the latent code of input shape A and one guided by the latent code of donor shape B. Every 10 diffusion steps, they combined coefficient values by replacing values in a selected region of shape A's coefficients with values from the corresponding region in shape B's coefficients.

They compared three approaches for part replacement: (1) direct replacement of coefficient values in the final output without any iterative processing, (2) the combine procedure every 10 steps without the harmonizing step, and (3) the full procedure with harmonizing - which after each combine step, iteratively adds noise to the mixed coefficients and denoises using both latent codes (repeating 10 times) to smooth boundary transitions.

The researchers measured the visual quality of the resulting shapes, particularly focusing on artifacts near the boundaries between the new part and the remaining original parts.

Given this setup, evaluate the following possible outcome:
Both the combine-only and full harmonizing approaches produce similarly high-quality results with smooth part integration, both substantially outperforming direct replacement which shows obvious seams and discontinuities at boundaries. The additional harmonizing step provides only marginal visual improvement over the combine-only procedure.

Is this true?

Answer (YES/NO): NO